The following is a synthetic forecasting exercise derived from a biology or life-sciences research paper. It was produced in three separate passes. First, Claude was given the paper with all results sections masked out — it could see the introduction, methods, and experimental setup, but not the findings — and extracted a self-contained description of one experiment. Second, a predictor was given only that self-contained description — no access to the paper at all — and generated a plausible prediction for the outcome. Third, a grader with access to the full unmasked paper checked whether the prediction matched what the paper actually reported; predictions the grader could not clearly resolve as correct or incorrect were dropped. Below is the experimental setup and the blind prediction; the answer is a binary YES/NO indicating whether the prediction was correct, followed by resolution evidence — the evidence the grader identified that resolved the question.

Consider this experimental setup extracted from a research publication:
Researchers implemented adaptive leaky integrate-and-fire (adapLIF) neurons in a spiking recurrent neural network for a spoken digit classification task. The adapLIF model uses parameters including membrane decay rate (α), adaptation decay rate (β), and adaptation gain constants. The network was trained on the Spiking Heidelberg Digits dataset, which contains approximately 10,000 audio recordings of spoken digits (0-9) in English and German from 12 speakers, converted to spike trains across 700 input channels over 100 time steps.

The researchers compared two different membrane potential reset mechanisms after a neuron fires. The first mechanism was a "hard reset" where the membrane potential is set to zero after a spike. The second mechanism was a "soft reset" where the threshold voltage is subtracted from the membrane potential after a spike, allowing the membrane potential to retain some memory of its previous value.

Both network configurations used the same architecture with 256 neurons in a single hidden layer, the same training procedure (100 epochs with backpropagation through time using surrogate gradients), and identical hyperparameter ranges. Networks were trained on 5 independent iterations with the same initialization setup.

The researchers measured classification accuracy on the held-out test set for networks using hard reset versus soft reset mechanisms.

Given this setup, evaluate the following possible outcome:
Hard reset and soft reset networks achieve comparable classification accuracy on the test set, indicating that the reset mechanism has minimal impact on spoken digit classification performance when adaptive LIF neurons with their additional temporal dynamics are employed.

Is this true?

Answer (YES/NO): NO